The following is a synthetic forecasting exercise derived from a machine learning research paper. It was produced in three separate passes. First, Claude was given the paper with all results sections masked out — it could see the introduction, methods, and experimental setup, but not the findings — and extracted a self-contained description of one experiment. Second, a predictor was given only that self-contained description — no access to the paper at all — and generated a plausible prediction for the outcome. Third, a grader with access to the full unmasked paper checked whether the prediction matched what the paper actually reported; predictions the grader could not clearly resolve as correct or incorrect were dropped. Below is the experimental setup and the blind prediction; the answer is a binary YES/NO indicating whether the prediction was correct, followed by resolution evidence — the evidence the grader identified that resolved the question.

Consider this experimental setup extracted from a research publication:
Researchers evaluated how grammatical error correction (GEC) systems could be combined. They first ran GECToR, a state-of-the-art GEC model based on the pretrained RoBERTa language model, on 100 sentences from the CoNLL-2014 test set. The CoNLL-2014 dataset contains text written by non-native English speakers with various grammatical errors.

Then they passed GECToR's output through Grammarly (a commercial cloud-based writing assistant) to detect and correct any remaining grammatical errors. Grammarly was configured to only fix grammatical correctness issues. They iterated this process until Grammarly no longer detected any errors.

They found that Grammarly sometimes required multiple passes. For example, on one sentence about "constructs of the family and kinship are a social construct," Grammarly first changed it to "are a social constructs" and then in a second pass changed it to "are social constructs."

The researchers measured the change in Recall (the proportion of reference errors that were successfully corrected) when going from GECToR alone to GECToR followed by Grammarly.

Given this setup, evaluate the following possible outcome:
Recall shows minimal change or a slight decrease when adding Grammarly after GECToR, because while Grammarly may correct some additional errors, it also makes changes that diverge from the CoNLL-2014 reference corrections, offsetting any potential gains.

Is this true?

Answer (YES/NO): NO